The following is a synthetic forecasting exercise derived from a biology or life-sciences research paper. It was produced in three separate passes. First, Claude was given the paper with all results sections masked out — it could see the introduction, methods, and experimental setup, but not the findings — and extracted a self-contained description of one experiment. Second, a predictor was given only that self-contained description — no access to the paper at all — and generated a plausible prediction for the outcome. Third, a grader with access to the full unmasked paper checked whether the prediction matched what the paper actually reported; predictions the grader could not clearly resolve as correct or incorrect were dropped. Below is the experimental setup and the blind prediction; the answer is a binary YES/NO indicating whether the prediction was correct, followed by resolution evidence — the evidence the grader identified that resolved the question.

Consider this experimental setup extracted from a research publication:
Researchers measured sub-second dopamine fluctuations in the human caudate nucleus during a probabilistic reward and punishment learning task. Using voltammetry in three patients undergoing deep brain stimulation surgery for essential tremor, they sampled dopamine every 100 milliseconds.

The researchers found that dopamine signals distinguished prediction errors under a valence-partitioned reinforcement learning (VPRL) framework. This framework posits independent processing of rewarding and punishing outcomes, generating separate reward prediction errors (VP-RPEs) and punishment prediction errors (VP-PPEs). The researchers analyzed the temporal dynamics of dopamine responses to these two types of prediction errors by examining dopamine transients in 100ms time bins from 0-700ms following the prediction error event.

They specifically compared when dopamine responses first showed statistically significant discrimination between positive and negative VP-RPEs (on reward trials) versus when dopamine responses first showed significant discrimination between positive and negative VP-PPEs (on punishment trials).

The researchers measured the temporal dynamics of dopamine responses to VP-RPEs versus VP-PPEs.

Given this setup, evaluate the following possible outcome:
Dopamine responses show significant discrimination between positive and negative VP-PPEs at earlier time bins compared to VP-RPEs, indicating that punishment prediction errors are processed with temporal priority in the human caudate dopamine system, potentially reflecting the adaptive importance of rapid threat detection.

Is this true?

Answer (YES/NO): NO